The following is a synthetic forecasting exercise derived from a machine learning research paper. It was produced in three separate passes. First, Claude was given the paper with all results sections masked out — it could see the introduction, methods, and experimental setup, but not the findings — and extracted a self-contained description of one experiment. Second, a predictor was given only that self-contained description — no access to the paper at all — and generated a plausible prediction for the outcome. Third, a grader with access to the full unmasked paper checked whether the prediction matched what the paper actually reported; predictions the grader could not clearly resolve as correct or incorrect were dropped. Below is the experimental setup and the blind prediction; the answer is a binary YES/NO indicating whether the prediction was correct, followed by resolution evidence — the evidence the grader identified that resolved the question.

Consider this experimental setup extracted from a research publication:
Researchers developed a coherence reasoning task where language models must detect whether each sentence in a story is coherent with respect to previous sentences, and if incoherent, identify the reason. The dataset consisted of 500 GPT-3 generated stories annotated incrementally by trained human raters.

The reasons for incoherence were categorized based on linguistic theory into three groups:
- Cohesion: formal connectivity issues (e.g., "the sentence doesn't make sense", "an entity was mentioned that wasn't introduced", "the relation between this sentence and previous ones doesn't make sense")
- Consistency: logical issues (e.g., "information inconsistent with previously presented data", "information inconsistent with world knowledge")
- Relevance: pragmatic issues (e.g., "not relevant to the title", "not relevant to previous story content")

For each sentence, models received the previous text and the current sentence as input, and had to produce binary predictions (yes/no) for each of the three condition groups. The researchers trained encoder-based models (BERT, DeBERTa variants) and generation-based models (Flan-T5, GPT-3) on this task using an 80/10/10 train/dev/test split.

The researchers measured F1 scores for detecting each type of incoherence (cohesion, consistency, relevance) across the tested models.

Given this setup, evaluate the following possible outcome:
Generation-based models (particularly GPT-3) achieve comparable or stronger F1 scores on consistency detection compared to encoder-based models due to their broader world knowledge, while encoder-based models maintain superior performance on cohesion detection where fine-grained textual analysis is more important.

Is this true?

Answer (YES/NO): NO